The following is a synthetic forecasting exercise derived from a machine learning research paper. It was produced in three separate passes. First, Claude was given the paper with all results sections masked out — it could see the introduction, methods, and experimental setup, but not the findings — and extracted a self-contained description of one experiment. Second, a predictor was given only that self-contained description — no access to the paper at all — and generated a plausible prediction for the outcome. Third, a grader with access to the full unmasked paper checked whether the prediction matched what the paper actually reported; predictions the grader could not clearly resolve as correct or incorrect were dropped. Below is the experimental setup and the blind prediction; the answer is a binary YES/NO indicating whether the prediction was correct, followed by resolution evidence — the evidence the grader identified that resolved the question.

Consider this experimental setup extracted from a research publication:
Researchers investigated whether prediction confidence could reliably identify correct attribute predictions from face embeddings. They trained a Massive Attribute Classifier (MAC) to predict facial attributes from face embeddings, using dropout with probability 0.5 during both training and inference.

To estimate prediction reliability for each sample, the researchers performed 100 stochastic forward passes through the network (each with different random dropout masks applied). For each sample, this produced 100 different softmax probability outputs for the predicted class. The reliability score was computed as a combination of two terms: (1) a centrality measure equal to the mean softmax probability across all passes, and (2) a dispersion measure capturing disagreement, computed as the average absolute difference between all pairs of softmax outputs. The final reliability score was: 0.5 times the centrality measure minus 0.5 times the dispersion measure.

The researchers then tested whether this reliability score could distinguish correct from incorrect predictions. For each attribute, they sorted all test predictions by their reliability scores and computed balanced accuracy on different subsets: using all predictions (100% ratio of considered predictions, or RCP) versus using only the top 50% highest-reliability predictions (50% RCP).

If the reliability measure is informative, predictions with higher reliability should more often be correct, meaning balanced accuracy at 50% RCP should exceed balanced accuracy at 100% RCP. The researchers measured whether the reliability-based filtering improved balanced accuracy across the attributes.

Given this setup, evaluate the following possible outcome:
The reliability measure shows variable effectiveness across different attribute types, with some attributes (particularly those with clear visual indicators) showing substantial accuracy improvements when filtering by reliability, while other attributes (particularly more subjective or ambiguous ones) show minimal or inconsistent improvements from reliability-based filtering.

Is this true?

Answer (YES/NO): NO